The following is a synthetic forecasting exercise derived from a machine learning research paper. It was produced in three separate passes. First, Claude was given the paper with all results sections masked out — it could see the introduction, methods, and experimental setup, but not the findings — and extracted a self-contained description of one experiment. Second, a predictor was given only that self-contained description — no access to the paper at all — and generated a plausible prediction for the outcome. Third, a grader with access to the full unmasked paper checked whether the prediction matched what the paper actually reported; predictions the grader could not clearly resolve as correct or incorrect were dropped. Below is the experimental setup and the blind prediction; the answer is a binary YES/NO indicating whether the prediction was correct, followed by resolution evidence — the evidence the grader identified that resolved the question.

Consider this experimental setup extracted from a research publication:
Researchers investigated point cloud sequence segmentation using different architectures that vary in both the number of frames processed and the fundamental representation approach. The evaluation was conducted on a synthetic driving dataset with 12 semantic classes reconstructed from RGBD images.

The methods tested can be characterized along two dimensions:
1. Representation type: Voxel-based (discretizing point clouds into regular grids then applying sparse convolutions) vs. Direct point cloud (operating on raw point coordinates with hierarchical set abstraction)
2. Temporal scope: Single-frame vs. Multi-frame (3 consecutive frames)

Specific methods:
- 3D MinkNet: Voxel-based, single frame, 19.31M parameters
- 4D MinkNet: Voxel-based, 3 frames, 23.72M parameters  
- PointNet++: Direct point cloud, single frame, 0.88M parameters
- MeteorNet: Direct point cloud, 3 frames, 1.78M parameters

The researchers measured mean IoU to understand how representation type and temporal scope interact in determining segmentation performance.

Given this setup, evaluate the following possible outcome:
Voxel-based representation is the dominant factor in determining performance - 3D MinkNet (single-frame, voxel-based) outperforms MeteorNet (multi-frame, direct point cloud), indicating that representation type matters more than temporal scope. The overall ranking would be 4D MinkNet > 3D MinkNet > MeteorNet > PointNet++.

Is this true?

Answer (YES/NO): NO